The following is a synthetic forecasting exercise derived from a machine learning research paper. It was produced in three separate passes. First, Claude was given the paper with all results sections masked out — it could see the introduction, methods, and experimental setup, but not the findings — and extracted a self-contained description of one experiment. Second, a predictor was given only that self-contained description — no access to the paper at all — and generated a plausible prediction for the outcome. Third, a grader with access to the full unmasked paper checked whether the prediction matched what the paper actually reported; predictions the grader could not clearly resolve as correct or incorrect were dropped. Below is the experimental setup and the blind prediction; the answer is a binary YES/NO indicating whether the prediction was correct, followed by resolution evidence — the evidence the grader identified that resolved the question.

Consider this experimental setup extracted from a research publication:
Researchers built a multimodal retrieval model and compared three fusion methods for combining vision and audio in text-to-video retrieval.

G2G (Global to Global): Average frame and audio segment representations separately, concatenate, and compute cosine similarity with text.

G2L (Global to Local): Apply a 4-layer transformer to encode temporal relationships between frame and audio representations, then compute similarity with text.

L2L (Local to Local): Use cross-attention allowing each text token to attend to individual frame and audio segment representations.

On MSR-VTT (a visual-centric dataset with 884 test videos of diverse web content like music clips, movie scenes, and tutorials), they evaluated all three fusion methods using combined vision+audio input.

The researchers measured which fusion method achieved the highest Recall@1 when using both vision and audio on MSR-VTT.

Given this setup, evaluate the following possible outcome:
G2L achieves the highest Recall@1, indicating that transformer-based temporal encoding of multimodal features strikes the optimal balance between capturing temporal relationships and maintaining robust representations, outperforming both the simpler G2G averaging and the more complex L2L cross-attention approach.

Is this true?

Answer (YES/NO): YES